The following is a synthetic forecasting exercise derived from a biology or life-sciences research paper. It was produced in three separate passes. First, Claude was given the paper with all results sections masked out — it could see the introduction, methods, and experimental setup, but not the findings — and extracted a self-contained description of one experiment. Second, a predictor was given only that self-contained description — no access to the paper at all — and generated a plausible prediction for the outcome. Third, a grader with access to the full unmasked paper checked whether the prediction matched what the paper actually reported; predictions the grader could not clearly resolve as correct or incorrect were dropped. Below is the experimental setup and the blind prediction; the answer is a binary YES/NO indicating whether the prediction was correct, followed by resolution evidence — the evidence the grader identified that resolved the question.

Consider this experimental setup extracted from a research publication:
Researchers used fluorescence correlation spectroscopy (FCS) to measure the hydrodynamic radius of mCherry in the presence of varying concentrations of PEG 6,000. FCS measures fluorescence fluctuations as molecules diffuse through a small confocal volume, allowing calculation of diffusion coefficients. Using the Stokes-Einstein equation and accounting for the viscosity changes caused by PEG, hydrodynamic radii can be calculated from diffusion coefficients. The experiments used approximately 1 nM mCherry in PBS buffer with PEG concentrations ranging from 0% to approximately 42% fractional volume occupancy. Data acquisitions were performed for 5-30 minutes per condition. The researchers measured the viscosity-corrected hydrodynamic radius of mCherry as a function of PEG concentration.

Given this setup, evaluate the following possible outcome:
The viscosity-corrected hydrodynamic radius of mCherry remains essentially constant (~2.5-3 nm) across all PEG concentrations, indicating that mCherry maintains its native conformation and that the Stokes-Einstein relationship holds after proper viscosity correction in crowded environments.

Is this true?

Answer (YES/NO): NO